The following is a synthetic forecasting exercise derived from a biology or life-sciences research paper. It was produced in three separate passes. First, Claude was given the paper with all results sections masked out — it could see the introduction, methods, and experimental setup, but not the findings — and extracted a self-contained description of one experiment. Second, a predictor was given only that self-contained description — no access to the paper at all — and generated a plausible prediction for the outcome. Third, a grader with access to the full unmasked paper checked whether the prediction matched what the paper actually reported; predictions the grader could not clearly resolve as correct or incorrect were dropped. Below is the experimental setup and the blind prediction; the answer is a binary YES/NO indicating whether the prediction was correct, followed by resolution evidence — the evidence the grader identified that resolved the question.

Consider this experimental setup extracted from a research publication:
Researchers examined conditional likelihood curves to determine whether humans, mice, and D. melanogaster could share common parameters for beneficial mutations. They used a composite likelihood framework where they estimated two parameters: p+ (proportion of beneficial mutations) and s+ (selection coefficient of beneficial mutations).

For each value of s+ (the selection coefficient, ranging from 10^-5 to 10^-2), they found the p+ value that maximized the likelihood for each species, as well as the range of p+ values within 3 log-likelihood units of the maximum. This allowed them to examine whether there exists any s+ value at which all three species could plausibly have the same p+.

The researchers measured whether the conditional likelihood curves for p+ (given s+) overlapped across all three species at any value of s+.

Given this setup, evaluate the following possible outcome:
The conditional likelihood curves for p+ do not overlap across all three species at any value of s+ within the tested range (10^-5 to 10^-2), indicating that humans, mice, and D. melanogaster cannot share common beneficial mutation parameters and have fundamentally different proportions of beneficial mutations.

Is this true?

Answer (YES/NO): YES